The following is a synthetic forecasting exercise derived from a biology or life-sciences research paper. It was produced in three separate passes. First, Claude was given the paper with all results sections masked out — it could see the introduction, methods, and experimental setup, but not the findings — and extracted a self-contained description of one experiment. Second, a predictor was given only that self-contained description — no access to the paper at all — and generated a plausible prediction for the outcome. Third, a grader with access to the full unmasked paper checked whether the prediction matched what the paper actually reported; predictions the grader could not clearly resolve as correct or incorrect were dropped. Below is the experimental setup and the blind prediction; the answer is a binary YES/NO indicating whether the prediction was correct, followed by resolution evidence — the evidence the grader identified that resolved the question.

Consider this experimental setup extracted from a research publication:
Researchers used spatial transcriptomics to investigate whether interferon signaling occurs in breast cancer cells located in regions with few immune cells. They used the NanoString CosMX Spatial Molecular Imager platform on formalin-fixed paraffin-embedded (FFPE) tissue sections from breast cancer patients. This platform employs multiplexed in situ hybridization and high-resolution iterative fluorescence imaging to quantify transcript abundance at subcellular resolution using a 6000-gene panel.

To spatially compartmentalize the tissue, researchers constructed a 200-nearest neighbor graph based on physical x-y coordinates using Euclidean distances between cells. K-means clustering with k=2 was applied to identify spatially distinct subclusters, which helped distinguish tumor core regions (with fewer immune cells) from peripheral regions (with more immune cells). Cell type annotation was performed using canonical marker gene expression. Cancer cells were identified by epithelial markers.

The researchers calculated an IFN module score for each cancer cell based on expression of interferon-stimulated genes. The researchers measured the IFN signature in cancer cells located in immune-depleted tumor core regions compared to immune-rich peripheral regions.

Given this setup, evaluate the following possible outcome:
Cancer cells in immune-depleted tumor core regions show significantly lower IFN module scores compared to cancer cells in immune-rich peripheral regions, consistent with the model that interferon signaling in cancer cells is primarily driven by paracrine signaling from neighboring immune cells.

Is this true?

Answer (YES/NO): NO